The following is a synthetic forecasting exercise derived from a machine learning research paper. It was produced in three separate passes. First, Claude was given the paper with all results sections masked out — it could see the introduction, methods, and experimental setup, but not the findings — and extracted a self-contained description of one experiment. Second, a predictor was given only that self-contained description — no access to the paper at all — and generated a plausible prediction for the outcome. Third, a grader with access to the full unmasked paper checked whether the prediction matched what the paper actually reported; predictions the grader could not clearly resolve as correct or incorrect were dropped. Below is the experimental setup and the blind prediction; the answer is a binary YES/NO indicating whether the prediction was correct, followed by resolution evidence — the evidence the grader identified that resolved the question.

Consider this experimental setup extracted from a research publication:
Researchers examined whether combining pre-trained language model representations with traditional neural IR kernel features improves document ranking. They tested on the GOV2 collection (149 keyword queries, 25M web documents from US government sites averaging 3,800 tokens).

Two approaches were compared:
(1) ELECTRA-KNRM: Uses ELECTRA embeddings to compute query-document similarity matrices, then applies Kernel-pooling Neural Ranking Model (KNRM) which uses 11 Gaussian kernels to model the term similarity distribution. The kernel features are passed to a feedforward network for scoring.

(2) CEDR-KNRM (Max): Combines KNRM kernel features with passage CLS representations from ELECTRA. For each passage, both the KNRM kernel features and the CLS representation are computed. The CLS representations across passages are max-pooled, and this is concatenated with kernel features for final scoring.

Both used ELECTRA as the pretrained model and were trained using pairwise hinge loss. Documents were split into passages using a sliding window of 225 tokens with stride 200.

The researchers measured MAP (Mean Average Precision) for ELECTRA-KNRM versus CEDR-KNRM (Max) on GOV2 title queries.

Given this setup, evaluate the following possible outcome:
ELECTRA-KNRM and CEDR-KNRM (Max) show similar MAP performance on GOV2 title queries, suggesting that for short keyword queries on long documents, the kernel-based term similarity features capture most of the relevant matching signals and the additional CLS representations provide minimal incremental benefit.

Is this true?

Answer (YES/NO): YES